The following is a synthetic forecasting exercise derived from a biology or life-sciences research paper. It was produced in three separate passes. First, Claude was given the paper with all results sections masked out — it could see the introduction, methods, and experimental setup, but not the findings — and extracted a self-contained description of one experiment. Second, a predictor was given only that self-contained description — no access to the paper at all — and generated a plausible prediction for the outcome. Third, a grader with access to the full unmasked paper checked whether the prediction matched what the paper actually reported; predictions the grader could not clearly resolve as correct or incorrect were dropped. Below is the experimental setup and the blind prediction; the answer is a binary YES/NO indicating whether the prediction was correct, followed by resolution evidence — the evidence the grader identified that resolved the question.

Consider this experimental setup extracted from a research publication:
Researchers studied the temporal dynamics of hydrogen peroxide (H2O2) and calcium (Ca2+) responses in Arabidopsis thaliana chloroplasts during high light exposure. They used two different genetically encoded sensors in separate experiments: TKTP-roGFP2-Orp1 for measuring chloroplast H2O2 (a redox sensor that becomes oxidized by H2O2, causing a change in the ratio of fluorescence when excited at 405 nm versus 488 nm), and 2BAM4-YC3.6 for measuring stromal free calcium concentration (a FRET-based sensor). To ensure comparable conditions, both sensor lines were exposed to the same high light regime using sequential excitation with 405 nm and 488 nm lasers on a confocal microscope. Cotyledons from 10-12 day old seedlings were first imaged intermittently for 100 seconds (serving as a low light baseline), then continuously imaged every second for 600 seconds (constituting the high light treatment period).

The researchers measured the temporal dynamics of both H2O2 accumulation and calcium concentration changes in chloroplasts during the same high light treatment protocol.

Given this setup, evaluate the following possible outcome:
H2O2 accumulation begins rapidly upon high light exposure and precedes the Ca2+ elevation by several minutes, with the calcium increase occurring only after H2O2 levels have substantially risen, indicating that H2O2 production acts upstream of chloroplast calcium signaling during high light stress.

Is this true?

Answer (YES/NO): NO